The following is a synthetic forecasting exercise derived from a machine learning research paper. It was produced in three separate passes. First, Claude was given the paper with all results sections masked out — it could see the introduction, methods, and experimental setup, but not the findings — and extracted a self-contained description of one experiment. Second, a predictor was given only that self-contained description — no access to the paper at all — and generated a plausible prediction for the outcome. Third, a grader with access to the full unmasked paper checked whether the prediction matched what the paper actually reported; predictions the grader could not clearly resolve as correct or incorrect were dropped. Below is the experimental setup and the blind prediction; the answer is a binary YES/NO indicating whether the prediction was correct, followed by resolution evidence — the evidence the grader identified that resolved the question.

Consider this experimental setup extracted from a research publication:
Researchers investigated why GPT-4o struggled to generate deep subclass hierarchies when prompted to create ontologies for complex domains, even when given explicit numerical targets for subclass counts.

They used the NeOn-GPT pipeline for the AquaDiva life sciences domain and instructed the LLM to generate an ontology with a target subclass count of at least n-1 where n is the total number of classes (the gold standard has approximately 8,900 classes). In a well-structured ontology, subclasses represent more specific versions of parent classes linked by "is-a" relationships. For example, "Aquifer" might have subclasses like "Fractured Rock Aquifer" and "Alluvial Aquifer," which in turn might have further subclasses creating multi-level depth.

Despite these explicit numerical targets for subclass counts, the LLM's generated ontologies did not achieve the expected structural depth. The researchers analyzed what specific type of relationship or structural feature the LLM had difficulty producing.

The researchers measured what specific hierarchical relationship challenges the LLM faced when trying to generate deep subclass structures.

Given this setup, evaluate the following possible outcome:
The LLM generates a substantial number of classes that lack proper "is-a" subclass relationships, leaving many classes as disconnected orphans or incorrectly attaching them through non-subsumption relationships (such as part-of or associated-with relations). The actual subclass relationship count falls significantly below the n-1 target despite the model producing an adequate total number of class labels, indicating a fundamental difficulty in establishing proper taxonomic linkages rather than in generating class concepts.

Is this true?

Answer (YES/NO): YES